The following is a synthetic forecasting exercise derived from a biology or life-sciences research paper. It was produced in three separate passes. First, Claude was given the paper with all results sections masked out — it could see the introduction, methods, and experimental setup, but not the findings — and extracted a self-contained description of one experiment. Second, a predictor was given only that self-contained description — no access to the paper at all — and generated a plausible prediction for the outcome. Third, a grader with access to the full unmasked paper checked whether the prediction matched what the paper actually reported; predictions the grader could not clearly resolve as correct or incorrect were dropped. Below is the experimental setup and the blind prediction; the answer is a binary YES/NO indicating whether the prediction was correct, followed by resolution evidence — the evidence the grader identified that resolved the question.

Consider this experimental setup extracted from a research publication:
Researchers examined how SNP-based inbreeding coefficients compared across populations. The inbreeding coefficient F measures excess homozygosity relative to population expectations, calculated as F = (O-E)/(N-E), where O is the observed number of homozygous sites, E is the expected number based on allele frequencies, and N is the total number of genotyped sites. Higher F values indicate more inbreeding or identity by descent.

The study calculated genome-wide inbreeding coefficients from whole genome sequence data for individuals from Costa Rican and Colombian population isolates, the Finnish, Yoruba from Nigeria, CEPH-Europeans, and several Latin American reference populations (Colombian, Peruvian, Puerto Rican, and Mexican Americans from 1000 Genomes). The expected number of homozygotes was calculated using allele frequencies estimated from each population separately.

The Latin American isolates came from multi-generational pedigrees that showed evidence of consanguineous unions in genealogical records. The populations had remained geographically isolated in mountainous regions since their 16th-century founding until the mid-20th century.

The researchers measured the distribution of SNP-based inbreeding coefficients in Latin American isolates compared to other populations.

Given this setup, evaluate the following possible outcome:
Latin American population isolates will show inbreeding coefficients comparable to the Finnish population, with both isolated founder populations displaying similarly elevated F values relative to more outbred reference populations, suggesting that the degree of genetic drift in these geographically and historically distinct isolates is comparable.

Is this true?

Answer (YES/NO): NO